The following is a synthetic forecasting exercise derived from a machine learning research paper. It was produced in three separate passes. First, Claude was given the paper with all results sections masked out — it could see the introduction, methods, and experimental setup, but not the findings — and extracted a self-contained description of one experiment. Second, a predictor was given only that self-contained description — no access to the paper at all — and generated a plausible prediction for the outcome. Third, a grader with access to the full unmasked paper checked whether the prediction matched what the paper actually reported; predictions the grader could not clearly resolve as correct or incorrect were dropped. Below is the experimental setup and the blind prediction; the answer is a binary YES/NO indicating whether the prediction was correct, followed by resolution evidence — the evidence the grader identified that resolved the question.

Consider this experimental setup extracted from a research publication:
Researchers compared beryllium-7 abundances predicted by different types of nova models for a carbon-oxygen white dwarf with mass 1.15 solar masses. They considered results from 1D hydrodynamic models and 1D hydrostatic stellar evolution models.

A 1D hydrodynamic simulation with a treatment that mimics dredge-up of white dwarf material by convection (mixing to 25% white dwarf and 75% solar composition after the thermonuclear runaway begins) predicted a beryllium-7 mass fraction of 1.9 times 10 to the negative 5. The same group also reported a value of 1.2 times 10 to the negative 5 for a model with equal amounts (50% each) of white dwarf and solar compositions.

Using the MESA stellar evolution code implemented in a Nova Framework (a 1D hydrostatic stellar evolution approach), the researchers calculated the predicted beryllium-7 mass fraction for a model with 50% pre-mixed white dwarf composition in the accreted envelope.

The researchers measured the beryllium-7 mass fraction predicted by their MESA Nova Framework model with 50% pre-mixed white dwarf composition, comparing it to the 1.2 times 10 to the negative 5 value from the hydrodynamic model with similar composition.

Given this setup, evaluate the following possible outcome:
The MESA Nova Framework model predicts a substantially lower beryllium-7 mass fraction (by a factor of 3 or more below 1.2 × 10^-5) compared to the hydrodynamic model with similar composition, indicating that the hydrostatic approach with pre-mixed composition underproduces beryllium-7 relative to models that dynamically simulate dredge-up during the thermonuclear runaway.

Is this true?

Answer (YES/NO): NO